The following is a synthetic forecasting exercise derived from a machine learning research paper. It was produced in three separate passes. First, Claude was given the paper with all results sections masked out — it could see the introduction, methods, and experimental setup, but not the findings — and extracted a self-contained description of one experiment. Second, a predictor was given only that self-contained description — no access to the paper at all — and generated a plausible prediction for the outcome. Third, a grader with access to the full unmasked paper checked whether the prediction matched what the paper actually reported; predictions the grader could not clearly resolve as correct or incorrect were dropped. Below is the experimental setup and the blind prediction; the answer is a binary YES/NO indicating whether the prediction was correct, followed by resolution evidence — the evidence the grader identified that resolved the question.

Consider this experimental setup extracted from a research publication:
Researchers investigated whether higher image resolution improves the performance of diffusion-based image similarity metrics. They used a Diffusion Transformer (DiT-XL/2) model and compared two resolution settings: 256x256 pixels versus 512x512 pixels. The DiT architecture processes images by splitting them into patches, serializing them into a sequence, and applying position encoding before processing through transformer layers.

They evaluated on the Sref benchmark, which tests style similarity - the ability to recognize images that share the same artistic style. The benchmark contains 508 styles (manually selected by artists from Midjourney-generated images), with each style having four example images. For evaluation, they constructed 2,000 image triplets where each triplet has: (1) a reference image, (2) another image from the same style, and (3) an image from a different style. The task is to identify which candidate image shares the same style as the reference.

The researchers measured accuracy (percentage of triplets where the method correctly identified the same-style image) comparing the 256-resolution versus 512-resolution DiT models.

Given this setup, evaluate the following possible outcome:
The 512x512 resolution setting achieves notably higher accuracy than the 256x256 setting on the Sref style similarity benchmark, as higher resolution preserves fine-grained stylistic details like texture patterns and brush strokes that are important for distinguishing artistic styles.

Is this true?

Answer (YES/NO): NO